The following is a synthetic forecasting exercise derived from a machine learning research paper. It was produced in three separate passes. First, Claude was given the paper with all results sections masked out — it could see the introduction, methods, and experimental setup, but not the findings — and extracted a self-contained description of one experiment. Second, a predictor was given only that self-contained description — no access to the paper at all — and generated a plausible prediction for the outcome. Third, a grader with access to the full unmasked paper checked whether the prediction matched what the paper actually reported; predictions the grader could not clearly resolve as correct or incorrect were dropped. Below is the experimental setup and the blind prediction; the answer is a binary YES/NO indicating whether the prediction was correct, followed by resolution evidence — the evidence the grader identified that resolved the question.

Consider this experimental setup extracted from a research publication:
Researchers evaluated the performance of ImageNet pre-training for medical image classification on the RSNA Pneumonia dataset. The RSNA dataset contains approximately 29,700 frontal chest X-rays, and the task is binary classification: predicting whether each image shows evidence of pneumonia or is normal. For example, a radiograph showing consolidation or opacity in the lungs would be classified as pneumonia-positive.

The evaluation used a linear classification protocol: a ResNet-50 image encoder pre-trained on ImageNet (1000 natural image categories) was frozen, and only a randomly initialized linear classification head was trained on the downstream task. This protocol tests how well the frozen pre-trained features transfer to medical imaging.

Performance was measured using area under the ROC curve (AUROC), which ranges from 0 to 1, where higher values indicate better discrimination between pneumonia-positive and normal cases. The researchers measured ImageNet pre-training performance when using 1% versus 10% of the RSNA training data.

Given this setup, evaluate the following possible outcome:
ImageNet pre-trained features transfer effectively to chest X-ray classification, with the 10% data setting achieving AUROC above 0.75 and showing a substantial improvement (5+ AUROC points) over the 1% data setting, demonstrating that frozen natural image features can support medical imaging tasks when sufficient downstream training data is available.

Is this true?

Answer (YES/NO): NO